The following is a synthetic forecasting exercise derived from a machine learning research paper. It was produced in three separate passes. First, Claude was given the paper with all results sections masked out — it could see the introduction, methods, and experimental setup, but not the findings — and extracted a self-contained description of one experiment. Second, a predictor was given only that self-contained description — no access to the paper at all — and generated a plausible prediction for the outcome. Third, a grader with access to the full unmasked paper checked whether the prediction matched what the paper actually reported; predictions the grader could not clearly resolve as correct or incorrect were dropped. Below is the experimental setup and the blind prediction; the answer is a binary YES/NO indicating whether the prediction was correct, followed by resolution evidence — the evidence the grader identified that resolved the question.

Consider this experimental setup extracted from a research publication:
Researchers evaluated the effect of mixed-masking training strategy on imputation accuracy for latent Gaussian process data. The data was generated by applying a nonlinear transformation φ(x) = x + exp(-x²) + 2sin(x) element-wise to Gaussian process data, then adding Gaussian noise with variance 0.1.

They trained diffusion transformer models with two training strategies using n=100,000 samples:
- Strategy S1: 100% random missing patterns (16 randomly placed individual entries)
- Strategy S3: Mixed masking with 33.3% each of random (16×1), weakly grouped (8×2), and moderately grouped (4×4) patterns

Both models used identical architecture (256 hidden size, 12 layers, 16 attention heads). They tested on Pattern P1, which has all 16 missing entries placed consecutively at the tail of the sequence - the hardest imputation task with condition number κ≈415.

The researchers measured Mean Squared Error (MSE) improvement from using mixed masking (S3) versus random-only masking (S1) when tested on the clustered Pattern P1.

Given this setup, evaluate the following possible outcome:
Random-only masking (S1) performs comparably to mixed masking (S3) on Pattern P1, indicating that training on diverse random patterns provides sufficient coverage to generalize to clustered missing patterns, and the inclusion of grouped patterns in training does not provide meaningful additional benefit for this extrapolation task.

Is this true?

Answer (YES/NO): NO